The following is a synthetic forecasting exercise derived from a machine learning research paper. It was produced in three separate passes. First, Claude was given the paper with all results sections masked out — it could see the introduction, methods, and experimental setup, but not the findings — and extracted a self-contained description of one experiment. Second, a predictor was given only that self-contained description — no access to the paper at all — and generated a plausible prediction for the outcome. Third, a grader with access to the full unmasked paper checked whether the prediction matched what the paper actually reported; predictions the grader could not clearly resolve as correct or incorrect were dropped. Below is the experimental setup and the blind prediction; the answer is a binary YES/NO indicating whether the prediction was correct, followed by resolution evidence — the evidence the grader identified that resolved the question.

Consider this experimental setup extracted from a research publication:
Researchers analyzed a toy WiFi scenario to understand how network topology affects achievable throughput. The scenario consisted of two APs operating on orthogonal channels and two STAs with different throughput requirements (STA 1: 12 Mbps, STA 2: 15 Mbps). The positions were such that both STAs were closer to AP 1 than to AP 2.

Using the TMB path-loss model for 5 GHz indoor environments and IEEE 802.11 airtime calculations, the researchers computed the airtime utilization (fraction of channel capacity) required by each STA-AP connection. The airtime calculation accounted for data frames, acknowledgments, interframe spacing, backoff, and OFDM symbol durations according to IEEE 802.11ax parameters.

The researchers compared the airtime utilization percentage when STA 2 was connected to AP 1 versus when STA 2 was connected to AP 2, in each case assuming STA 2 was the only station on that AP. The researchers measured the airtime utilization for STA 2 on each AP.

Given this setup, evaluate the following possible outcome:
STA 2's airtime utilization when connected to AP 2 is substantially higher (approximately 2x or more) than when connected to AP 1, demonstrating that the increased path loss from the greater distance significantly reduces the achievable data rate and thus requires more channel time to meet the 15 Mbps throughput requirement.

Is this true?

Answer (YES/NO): NO